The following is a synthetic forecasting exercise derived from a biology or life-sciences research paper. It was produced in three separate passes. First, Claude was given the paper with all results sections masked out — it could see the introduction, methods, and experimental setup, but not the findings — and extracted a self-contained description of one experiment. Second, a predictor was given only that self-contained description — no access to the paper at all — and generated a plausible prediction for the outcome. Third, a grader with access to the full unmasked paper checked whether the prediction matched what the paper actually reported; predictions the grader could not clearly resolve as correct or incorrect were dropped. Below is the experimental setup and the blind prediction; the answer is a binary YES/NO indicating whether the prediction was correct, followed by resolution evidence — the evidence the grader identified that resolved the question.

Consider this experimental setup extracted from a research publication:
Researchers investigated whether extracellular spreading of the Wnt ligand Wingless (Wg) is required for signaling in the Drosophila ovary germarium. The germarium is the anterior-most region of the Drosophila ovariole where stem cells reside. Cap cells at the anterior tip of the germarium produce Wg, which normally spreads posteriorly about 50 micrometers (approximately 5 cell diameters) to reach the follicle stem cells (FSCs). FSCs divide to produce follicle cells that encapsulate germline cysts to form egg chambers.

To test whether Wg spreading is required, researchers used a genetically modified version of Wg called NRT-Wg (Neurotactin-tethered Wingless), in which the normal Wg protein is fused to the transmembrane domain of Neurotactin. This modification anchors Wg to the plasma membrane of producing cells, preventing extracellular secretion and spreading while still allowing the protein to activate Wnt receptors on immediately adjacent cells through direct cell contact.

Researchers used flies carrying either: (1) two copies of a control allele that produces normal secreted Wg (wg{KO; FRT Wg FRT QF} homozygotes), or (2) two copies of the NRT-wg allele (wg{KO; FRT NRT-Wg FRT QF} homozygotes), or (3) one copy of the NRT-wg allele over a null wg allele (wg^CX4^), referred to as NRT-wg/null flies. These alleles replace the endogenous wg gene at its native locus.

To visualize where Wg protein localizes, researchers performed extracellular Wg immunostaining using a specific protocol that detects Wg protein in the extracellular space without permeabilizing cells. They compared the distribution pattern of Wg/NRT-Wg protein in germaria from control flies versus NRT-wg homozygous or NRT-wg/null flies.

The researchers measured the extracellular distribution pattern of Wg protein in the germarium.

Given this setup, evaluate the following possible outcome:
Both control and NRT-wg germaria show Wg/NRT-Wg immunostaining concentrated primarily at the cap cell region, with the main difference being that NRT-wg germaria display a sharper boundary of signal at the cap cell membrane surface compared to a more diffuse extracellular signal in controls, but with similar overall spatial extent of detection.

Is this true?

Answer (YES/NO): NO